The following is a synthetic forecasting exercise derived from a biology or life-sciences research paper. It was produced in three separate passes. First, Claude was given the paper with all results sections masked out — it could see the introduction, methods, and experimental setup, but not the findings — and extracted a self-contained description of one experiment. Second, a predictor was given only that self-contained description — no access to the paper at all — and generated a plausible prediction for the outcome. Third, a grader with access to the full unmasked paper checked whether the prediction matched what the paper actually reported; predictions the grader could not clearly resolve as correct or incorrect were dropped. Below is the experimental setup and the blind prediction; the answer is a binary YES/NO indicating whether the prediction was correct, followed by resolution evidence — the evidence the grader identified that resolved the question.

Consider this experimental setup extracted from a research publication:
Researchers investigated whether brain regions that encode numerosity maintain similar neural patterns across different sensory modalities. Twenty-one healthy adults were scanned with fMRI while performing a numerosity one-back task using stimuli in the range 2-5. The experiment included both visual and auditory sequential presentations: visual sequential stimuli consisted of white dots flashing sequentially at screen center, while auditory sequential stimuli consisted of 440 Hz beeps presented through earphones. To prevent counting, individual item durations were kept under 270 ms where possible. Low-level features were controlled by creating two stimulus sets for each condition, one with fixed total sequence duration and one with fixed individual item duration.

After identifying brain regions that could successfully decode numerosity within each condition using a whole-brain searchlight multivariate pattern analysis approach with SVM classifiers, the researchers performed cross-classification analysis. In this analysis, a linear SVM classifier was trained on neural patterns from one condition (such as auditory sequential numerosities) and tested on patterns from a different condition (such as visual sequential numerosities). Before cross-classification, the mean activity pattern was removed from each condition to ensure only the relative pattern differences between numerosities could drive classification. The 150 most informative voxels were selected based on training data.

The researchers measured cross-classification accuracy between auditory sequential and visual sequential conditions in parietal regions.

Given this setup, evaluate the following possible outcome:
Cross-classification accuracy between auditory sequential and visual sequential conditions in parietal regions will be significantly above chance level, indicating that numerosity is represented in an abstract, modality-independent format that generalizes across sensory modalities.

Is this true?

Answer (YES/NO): YES